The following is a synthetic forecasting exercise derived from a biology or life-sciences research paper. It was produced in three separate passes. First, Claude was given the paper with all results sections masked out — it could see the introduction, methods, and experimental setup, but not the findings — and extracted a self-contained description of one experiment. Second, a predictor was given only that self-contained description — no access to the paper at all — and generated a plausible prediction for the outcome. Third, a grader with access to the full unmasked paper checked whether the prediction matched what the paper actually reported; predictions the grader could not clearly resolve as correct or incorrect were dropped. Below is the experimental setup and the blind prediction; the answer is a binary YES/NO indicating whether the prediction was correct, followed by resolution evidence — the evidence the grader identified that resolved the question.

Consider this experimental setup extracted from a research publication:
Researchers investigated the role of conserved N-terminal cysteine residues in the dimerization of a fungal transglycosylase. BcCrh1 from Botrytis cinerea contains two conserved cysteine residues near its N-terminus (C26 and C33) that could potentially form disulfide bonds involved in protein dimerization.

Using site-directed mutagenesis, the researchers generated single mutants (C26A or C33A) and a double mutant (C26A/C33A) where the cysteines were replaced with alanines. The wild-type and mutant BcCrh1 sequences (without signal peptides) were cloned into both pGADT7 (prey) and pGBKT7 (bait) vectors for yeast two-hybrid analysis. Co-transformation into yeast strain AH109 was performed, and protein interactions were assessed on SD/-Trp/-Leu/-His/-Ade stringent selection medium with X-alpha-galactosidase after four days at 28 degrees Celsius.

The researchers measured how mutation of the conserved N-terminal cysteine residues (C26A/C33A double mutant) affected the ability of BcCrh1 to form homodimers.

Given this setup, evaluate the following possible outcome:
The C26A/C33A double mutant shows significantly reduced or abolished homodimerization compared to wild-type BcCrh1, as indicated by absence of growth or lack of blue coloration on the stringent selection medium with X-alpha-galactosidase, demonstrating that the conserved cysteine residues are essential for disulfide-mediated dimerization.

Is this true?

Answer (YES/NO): NO